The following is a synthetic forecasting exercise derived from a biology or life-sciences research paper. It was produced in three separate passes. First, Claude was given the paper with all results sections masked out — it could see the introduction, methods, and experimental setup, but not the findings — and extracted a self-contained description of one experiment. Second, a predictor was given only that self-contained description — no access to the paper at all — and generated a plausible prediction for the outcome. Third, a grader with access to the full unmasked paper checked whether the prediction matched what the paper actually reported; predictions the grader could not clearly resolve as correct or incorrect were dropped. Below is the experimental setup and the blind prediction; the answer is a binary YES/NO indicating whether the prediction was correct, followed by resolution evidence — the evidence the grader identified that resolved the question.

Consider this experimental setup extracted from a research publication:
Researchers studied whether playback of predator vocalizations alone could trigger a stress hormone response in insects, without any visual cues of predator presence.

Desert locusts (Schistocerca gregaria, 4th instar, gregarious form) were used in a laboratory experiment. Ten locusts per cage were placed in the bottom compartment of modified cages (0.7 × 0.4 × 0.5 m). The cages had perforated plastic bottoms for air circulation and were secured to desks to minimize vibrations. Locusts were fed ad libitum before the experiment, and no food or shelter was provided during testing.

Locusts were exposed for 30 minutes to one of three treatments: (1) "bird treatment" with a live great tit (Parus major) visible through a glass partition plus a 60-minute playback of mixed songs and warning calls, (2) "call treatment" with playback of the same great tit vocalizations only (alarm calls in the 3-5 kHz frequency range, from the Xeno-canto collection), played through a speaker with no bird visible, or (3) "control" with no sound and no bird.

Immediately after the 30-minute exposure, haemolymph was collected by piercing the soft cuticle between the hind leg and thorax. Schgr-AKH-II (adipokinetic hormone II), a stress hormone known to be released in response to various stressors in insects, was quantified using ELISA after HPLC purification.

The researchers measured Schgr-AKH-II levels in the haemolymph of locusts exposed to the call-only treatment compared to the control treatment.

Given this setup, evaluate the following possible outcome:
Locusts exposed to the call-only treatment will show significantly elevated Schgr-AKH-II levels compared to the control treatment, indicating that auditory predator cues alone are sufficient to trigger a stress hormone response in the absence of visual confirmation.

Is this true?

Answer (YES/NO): NO